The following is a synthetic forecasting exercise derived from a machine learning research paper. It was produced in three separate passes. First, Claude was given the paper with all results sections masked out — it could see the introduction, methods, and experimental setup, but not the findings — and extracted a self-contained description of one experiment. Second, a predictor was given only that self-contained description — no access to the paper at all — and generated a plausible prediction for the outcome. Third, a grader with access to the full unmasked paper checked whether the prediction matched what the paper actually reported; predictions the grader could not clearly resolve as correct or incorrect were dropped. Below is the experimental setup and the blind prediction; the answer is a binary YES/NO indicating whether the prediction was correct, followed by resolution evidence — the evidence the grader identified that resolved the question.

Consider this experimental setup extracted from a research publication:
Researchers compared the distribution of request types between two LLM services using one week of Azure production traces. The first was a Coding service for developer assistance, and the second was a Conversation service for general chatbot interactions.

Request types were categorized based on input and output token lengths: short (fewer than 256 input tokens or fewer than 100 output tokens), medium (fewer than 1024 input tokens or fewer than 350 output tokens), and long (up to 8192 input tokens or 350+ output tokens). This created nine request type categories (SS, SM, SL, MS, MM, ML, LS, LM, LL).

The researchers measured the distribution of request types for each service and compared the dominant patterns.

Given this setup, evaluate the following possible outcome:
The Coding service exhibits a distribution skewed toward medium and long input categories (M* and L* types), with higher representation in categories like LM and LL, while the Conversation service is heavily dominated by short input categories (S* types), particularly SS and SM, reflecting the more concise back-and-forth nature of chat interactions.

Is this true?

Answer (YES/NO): NO